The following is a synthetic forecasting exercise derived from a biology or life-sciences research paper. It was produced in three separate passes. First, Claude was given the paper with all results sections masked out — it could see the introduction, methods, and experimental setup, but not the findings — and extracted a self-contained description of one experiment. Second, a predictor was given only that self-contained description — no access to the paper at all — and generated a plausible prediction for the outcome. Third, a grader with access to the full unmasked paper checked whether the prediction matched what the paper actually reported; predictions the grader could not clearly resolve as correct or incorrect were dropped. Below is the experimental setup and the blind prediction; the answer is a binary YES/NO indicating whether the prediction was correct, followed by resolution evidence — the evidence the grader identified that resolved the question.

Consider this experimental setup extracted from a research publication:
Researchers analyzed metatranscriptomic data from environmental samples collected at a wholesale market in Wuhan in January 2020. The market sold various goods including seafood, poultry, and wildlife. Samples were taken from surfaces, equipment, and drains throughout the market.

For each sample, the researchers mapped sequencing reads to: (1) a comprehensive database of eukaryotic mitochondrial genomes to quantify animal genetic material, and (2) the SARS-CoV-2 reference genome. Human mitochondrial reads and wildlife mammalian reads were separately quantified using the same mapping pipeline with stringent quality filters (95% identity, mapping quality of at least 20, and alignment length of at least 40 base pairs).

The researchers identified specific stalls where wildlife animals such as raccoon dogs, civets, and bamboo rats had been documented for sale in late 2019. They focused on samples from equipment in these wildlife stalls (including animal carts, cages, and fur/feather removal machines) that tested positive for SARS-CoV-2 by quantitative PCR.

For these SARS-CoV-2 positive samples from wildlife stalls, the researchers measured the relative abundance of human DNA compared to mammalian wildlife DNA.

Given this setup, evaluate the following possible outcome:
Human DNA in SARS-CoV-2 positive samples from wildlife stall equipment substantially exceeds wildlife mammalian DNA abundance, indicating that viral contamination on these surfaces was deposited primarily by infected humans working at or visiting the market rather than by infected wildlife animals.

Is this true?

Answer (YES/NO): NO